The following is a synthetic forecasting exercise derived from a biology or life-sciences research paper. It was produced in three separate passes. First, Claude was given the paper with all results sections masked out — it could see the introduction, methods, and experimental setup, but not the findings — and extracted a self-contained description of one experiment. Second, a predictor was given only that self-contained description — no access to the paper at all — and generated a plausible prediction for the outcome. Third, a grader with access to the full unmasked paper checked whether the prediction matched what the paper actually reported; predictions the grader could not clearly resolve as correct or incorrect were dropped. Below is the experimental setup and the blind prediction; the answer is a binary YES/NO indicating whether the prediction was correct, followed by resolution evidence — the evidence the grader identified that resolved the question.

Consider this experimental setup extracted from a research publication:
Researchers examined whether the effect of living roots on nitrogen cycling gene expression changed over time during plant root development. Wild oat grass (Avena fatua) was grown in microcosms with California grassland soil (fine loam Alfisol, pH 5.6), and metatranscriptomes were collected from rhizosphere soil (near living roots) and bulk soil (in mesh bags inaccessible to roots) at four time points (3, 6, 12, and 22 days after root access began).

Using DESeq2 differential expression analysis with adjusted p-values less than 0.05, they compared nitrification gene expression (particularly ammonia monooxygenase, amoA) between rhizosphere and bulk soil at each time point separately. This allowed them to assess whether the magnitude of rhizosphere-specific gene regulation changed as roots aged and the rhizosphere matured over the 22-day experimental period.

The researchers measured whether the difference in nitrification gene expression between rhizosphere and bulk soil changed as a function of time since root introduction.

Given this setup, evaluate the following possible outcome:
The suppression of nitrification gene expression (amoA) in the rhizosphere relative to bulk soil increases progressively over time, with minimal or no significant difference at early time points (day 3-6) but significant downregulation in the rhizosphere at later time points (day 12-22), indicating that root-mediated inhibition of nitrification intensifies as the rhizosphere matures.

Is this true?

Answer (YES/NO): NO